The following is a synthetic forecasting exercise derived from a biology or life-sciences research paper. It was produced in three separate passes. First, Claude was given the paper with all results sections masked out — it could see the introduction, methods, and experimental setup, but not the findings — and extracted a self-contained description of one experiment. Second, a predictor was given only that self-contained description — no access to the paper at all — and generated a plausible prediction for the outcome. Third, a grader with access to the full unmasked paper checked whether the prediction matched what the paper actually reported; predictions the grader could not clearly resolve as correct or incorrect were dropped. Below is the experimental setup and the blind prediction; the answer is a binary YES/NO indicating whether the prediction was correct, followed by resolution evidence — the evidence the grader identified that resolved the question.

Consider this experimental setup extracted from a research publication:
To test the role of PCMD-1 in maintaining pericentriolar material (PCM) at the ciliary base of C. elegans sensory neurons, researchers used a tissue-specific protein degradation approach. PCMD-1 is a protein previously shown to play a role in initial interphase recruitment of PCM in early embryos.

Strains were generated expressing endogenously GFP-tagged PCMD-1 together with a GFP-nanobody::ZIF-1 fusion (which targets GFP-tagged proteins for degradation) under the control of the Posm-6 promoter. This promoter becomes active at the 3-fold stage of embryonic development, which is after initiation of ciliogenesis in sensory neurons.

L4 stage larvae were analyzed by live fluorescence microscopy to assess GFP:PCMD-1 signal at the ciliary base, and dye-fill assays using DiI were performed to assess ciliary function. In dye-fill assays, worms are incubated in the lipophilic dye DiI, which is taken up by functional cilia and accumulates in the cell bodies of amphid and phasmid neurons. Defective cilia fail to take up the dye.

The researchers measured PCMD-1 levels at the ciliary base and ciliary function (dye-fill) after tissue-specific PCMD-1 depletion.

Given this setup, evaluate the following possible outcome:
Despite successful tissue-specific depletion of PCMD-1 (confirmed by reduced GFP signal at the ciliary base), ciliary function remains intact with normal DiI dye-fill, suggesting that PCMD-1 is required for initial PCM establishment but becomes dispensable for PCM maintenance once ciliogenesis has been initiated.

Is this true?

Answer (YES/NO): NO